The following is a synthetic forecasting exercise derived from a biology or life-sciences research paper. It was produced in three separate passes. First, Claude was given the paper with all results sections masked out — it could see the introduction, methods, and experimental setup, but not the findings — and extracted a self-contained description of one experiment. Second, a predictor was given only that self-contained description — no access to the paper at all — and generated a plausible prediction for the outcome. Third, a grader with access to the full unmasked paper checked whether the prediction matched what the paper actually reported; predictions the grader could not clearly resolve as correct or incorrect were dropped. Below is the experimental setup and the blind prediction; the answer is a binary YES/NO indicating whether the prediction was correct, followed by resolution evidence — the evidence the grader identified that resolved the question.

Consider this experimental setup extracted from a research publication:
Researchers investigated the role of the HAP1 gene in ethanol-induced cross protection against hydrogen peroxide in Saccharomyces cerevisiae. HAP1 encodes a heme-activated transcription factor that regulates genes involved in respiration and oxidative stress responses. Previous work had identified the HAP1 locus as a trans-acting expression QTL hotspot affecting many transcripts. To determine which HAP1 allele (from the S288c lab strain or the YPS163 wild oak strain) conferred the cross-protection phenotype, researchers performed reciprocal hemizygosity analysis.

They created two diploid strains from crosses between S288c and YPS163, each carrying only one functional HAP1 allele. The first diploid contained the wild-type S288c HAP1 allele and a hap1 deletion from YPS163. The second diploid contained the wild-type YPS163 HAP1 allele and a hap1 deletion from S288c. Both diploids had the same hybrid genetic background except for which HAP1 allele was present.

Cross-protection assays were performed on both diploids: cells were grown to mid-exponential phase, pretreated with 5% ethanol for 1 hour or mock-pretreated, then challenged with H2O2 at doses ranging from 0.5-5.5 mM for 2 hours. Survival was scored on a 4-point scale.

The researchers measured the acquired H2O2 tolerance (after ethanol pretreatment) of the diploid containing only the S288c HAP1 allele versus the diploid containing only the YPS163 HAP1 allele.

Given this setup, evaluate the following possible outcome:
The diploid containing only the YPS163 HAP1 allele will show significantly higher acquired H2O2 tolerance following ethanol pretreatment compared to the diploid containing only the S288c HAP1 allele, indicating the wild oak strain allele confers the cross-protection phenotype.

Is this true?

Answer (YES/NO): YES